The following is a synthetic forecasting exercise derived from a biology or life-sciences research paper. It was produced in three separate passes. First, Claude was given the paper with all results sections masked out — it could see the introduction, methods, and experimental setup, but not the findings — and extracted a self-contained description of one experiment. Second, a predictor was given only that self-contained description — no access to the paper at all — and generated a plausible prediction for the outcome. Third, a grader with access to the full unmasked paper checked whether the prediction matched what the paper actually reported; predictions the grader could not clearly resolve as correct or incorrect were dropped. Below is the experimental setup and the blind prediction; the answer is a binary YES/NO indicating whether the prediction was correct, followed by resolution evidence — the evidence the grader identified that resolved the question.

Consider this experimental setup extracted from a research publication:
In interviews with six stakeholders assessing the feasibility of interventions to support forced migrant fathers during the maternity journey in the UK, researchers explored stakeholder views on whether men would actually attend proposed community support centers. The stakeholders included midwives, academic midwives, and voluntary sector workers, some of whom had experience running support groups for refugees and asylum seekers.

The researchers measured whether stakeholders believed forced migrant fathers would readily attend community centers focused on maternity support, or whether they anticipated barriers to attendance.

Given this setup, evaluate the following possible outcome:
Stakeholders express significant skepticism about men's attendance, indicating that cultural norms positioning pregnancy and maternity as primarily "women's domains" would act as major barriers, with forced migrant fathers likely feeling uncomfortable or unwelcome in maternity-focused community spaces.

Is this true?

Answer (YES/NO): YES